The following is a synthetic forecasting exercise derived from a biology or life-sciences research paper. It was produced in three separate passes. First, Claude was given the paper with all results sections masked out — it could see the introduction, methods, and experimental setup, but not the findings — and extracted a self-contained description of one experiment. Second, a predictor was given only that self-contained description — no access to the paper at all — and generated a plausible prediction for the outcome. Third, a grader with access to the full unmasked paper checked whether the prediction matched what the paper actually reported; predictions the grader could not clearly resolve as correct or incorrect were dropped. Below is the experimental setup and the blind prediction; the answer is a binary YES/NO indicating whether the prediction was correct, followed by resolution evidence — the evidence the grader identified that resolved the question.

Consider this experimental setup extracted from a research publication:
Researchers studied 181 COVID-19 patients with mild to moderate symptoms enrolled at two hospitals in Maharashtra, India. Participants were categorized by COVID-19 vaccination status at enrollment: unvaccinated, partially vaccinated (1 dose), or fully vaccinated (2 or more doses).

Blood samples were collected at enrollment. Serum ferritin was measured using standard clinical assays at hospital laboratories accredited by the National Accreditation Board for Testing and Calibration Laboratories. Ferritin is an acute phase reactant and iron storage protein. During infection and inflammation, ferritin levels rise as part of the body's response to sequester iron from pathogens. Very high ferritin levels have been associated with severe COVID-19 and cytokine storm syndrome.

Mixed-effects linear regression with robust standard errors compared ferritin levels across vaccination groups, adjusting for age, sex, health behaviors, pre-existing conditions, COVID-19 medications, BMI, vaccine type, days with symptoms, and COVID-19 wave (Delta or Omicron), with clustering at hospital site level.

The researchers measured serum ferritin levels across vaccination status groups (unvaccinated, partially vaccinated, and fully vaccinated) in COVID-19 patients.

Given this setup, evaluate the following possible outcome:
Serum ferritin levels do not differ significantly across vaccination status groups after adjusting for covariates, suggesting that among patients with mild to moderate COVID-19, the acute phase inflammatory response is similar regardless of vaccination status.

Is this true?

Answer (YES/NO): YES